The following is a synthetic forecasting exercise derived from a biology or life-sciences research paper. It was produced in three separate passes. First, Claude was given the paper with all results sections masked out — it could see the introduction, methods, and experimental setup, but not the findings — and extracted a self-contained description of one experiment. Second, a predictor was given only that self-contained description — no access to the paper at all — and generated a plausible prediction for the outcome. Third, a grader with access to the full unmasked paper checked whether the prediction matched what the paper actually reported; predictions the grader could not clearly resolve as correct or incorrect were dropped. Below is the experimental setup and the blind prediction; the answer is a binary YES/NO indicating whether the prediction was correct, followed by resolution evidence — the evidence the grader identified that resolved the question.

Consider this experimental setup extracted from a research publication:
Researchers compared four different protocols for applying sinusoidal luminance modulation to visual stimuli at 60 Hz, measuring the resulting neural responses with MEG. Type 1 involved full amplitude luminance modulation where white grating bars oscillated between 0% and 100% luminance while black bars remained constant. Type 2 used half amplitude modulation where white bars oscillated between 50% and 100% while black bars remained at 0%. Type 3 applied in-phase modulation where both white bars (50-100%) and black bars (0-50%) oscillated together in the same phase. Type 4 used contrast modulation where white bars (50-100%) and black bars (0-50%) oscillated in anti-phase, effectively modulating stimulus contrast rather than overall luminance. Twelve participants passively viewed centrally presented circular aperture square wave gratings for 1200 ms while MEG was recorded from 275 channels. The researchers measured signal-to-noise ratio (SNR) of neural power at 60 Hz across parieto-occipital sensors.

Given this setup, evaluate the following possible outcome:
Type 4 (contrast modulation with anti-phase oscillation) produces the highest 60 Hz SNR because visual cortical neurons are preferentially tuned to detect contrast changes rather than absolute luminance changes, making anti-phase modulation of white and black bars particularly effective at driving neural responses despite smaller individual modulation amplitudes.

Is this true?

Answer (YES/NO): NO